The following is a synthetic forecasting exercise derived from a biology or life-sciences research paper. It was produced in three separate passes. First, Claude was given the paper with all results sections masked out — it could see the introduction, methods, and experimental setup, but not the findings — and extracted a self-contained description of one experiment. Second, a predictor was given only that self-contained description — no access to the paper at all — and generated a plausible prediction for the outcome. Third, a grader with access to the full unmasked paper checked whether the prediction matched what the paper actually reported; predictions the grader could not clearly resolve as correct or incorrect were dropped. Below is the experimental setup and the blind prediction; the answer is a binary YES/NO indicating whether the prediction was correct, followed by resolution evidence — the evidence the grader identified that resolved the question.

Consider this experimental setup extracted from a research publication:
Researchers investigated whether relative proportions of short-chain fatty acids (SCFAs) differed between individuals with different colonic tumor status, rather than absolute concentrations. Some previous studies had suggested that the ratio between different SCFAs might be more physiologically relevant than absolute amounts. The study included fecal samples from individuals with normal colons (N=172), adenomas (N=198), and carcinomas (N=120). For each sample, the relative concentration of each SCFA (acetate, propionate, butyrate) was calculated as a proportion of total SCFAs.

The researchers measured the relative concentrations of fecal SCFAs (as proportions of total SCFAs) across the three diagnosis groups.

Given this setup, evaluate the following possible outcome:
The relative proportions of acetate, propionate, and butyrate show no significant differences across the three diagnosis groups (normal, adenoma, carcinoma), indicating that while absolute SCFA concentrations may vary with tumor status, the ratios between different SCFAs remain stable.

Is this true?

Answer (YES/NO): NO